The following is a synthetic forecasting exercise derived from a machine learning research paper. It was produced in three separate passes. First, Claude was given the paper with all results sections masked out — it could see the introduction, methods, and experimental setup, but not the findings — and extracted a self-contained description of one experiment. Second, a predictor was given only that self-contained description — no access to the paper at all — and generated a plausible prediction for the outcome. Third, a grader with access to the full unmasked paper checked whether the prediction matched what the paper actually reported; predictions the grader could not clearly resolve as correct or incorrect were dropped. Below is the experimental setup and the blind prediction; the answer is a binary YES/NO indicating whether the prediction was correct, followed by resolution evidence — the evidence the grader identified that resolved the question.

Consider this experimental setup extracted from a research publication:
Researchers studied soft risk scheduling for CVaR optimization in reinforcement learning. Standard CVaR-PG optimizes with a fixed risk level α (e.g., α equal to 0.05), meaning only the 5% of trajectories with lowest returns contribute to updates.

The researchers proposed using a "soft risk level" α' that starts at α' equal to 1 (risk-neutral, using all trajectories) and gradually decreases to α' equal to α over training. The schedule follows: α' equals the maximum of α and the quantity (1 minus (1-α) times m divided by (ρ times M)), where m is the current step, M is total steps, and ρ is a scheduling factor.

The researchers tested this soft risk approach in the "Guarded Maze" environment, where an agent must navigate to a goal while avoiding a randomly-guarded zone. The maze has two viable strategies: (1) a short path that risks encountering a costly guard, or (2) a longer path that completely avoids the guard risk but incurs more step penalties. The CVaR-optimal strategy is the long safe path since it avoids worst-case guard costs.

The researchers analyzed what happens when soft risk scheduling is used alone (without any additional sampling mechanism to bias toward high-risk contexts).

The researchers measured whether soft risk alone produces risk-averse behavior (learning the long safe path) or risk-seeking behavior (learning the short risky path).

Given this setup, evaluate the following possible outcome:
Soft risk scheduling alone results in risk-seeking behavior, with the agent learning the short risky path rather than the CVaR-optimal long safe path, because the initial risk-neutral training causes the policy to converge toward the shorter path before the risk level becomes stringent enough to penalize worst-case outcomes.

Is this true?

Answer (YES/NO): YES